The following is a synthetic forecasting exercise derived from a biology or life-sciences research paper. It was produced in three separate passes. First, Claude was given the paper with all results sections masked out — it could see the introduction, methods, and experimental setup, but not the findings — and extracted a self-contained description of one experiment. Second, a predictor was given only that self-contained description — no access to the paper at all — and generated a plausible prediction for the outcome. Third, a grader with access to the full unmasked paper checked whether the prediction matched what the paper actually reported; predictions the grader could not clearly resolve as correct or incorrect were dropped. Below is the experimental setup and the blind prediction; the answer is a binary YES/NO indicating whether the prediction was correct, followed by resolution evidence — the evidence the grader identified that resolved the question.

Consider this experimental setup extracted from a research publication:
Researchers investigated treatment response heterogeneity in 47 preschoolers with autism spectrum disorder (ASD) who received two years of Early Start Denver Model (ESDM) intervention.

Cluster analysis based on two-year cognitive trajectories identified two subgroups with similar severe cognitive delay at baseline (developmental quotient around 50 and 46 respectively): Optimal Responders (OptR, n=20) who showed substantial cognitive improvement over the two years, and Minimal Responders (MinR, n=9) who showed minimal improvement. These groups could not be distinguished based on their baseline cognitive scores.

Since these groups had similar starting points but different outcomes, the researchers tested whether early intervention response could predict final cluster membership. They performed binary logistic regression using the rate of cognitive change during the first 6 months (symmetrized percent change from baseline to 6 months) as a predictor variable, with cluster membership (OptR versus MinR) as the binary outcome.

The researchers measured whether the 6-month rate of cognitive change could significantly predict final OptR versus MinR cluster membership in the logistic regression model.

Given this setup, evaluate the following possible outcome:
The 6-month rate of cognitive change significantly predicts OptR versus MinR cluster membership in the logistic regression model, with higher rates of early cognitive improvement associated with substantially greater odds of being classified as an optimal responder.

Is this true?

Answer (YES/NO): YES